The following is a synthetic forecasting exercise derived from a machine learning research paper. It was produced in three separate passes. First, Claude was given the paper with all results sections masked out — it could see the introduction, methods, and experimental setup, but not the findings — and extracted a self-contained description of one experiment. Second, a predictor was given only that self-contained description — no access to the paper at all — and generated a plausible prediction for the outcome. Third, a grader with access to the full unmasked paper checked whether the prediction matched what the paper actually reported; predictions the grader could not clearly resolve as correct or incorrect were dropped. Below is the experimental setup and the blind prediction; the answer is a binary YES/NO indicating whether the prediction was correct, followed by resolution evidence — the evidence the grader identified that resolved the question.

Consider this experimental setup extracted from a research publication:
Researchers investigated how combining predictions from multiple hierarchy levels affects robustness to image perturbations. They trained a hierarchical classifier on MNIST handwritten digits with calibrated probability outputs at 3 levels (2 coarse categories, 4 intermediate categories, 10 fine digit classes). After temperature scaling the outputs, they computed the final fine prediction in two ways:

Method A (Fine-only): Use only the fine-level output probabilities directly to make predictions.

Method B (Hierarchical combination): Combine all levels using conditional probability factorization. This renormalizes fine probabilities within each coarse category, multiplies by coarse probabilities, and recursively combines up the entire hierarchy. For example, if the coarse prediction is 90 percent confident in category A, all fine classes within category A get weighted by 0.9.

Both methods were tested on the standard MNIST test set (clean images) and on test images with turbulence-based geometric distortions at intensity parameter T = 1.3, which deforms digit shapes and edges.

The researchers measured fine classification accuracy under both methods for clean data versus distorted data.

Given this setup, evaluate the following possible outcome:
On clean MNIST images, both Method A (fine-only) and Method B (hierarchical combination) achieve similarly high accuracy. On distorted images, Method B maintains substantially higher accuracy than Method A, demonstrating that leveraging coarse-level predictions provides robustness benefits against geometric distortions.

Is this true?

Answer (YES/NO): YES